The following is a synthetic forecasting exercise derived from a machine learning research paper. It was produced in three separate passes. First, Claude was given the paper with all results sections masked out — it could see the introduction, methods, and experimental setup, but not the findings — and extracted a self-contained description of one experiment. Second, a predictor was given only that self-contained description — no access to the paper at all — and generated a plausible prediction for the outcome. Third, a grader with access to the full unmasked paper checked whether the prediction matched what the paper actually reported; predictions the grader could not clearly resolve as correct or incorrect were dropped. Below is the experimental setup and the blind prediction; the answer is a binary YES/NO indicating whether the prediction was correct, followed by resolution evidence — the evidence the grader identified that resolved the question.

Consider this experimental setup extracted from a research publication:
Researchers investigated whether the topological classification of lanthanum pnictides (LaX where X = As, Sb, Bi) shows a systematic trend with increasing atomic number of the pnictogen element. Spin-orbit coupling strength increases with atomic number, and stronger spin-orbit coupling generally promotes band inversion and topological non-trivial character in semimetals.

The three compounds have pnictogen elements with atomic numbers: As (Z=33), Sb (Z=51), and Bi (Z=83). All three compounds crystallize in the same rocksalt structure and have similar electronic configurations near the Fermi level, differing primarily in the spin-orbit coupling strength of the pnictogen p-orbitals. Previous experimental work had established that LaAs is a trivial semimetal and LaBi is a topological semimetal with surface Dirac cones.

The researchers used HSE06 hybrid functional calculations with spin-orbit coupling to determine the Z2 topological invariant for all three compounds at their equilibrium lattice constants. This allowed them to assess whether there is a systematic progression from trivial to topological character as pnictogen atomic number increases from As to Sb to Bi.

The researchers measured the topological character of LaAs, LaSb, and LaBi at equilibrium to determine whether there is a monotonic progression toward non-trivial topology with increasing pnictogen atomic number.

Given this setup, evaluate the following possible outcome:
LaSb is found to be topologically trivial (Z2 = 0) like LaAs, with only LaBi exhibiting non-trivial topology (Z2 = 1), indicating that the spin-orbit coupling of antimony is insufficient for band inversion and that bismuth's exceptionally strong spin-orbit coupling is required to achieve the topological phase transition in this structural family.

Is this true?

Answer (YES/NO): YES